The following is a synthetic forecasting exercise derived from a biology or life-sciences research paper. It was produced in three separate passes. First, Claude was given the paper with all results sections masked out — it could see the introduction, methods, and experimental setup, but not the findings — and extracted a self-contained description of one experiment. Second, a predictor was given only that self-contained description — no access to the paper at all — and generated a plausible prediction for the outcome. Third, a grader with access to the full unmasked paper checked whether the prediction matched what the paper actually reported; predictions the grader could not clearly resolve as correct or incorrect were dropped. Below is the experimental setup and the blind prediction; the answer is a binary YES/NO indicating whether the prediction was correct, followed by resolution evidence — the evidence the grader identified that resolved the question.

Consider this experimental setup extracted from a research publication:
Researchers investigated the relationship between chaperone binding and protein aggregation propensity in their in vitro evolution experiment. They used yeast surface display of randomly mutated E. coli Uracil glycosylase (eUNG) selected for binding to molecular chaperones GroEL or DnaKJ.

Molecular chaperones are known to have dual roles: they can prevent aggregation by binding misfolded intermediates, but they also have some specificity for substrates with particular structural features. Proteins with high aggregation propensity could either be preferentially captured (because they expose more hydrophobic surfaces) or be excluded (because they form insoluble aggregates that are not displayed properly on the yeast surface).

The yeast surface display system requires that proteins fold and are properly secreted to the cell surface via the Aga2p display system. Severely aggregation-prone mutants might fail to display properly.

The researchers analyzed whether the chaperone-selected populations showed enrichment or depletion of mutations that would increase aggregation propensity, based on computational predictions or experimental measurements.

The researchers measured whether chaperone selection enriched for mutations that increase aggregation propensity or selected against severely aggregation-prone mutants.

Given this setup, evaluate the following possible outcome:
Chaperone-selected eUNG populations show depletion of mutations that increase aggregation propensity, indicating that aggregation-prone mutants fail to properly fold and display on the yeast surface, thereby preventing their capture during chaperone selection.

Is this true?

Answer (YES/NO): NO